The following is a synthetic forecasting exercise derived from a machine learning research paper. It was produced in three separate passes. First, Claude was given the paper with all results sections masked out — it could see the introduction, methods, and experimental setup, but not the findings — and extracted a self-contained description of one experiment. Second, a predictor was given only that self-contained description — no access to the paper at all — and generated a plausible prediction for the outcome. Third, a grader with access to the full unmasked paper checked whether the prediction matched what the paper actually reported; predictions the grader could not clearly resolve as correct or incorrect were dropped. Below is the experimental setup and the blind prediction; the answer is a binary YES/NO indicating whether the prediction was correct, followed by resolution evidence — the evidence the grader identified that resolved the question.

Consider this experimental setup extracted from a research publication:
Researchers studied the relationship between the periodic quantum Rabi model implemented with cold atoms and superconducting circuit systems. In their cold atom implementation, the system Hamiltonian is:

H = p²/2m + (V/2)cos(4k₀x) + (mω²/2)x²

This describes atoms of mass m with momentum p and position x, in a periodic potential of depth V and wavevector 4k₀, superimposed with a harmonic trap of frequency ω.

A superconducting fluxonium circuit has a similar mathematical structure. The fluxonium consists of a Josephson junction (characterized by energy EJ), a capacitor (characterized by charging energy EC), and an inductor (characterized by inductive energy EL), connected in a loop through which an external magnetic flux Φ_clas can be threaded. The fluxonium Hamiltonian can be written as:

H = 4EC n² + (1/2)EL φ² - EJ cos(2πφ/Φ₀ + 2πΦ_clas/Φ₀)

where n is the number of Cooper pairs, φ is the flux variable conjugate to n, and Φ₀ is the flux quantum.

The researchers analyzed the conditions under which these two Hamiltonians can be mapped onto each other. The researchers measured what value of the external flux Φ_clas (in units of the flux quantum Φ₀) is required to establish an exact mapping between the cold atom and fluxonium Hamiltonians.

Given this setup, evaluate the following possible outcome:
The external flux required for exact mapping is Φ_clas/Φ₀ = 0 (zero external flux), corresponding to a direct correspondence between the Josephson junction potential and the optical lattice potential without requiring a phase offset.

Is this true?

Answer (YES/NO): NO